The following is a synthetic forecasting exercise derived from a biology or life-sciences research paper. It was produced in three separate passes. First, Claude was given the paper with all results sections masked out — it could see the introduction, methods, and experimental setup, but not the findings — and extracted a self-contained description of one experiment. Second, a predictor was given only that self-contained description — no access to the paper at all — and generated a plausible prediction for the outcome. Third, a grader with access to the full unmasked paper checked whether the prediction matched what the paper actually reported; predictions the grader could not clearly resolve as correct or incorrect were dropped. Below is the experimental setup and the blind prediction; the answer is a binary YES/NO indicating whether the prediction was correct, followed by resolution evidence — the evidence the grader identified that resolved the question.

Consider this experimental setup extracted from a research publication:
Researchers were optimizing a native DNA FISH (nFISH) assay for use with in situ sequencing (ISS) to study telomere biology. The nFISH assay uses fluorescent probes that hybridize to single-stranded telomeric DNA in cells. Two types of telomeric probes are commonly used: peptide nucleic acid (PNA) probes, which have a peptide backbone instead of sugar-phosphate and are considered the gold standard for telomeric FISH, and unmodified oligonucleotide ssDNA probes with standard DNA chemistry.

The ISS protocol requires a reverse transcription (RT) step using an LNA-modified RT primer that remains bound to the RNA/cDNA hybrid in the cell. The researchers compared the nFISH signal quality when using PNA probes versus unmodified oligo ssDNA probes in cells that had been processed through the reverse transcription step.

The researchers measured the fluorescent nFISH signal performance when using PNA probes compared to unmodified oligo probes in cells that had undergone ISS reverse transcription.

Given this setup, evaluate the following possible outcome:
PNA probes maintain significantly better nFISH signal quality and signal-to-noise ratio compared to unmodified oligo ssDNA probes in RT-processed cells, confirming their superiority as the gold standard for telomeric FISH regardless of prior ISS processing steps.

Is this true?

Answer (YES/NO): NO